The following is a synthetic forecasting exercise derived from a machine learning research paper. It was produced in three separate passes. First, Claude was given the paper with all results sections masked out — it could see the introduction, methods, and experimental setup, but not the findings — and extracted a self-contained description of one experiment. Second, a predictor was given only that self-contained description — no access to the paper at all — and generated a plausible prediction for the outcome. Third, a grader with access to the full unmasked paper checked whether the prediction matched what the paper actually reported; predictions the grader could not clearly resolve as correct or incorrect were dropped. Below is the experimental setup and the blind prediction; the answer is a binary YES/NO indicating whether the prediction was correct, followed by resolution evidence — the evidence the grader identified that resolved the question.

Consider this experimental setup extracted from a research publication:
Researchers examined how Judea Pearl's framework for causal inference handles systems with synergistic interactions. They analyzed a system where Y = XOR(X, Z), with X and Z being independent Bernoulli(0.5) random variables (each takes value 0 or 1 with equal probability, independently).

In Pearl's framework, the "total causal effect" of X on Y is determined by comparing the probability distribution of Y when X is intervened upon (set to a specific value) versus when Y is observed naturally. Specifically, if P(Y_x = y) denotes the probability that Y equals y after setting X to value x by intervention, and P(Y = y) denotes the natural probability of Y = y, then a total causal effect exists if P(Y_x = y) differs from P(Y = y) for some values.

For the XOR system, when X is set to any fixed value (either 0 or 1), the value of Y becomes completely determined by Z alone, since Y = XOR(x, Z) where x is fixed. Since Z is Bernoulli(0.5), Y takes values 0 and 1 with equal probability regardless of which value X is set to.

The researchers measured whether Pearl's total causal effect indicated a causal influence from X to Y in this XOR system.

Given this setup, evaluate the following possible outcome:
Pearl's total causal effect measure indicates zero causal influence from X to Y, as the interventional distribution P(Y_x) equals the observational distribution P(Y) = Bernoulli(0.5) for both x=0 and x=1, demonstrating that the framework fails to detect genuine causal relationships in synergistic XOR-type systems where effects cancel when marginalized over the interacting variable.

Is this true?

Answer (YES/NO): YES